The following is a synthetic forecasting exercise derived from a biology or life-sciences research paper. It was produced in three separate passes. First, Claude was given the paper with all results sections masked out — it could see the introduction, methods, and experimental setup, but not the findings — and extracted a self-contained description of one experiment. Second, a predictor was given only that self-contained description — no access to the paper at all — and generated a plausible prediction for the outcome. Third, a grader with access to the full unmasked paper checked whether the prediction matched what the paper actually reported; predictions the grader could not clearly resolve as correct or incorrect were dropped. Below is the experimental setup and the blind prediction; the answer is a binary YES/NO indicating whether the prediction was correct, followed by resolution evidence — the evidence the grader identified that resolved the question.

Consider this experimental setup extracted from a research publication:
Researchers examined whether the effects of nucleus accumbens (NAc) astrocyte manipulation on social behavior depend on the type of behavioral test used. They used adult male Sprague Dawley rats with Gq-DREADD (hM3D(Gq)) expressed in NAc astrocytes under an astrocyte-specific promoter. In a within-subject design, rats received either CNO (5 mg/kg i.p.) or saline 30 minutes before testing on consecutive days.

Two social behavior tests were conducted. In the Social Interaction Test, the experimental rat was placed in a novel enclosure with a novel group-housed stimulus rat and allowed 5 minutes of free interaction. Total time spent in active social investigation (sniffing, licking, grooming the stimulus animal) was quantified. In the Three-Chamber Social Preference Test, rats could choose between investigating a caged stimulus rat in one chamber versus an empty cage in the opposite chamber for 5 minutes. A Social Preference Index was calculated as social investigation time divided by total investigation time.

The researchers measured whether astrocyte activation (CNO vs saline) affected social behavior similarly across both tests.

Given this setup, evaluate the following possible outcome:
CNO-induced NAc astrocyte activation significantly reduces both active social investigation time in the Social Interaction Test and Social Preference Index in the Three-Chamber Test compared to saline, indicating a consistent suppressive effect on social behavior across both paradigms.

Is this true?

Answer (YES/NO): YES